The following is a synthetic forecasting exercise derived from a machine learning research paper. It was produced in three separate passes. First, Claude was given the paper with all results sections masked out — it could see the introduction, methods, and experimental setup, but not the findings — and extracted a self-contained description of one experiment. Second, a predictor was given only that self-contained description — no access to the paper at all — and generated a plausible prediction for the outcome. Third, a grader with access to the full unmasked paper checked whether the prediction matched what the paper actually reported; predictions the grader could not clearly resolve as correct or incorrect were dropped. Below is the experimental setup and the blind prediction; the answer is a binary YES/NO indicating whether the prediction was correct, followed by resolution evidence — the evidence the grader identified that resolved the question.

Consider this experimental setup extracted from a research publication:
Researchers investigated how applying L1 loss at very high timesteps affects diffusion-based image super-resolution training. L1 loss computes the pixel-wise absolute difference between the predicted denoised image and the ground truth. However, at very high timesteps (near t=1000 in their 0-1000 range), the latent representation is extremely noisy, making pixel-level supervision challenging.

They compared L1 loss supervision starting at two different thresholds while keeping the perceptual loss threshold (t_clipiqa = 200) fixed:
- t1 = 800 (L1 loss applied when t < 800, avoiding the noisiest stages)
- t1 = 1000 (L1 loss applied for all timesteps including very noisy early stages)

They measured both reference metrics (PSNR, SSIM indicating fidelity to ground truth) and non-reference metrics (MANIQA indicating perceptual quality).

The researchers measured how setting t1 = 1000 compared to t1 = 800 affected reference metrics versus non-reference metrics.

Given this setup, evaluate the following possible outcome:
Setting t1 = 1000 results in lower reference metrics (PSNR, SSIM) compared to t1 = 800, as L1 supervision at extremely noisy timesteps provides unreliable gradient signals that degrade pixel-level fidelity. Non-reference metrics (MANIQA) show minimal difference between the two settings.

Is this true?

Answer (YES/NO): NO